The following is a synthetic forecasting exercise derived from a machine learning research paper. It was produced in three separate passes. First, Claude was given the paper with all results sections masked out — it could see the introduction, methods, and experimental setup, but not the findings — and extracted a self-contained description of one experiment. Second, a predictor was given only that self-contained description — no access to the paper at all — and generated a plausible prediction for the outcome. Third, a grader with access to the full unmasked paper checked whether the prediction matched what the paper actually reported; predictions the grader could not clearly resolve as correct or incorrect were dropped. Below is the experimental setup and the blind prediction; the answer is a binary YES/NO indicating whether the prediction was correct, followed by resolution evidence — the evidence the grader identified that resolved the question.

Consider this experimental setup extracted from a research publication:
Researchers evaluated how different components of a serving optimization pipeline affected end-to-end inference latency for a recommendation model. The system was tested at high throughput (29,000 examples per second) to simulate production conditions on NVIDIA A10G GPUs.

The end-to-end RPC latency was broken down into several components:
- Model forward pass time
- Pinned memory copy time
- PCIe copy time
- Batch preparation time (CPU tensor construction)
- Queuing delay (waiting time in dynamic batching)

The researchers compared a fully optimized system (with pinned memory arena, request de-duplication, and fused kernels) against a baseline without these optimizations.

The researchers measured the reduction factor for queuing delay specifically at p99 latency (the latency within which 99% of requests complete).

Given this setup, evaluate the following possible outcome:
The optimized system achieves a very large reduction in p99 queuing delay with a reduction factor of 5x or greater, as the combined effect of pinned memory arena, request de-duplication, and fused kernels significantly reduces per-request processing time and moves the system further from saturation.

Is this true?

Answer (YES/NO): YES